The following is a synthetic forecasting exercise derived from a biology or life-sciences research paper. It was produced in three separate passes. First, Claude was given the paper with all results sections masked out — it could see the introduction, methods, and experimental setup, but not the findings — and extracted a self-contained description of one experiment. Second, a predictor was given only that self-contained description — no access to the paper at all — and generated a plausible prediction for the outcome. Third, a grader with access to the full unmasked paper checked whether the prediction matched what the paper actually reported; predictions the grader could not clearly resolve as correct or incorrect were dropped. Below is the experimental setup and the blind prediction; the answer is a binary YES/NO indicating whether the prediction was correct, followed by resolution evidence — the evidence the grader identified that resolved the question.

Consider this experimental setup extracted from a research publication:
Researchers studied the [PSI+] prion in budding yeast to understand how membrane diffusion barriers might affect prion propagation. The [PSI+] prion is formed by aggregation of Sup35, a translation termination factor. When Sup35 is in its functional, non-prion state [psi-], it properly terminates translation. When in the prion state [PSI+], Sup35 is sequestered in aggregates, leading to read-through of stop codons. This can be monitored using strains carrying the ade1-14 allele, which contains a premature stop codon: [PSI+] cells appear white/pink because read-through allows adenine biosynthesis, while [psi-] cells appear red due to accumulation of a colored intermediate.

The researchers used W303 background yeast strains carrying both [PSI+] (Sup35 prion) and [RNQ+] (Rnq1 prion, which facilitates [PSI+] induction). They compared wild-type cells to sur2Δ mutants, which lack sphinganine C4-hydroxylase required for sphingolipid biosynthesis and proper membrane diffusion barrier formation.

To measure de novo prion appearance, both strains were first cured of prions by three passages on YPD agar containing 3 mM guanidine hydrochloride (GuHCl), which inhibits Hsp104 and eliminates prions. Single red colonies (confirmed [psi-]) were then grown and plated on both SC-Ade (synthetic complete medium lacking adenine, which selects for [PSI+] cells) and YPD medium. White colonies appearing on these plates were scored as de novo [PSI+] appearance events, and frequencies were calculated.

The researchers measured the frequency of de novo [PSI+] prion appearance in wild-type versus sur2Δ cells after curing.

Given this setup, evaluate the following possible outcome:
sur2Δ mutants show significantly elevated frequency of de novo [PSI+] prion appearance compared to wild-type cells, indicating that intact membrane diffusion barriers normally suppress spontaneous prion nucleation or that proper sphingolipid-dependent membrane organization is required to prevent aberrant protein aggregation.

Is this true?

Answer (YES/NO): NO